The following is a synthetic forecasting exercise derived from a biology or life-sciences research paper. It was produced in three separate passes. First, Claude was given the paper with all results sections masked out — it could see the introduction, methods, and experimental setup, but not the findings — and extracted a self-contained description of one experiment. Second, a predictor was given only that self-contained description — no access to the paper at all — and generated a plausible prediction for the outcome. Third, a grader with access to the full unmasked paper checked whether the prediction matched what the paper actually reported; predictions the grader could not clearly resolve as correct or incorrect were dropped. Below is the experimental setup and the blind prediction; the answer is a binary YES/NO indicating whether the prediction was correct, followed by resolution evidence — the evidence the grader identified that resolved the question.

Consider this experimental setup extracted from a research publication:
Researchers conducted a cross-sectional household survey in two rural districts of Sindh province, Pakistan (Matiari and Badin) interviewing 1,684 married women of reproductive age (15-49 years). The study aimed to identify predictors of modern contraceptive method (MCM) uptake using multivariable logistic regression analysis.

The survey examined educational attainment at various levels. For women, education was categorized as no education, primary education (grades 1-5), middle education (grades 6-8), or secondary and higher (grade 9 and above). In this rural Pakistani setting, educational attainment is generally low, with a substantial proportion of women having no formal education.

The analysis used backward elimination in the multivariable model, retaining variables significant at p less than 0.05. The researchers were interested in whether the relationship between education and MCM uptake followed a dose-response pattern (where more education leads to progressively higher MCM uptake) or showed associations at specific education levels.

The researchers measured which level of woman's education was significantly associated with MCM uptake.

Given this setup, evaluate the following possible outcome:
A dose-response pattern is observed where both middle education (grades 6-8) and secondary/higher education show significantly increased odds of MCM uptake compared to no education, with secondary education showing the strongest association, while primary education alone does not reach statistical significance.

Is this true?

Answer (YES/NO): NO